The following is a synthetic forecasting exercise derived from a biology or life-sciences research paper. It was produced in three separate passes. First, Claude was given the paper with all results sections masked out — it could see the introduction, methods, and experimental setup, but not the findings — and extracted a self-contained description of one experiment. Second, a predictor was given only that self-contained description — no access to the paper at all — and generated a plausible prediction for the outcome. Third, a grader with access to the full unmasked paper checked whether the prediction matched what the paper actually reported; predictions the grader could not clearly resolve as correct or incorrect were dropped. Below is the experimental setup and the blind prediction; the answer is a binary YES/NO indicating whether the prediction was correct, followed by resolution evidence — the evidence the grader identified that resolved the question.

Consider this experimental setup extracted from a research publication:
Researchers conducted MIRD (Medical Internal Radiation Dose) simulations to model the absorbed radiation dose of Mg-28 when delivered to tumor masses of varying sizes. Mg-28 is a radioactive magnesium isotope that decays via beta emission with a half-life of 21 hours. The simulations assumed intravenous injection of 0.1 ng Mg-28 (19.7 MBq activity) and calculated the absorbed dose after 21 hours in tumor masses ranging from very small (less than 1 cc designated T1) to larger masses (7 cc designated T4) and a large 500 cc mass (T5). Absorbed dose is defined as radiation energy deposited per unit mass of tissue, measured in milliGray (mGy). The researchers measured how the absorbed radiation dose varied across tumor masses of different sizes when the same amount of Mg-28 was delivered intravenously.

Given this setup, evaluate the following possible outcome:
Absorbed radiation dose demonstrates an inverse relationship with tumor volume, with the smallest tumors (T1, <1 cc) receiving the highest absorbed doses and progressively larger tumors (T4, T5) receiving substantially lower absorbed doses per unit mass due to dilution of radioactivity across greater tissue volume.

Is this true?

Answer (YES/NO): YES